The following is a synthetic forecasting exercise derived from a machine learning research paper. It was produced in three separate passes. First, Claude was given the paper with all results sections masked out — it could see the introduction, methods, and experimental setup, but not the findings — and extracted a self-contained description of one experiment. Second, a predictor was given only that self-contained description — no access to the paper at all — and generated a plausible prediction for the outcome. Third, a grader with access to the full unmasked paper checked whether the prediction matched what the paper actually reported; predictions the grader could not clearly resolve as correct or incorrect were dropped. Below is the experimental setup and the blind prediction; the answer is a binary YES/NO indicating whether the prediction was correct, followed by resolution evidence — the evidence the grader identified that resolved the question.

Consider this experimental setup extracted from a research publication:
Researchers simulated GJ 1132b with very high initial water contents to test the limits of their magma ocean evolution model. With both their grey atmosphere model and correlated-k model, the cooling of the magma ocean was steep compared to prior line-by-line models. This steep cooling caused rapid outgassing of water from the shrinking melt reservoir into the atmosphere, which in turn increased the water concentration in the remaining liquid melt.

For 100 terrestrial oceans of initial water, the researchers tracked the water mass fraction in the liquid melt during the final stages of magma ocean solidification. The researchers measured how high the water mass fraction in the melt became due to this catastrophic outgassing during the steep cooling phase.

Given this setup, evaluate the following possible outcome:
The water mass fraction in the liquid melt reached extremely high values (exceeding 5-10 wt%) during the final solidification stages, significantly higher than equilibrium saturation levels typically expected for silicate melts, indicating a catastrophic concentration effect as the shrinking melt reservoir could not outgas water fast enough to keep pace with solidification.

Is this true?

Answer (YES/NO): YES